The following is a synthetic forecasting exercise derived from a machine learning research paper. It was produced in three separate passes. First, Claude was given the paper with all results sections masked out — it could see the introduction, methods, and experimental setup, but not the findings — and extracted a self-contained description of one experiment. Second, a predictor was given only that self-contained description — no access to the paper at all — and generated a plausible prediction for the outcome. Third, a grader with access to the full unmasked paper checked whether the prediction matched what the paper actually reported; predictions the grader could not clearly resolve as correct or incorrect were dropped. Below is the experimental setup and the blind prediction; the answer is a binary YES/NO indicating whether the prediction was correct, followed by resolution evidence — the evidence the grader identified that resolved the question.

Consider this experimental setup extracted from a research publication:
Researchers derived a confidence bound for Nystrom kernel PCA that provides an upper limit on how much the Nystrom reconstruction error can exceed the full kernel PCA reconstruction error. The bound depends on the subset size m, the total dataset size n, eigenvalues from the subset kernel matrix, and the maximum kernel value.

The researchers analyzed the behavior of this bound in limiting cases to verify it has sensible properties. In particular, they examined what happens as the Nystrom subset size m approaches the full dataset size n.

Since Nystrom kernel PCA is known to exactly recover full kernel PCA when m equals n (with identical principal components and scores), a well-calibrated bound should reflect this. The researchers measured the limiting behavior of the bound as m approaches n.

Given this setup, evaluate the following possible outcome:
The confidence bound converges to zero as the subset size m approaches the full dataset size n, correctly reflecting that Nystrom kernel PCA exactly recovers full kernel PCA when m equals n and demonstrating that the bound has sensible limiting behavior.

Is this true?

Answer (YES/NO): YES